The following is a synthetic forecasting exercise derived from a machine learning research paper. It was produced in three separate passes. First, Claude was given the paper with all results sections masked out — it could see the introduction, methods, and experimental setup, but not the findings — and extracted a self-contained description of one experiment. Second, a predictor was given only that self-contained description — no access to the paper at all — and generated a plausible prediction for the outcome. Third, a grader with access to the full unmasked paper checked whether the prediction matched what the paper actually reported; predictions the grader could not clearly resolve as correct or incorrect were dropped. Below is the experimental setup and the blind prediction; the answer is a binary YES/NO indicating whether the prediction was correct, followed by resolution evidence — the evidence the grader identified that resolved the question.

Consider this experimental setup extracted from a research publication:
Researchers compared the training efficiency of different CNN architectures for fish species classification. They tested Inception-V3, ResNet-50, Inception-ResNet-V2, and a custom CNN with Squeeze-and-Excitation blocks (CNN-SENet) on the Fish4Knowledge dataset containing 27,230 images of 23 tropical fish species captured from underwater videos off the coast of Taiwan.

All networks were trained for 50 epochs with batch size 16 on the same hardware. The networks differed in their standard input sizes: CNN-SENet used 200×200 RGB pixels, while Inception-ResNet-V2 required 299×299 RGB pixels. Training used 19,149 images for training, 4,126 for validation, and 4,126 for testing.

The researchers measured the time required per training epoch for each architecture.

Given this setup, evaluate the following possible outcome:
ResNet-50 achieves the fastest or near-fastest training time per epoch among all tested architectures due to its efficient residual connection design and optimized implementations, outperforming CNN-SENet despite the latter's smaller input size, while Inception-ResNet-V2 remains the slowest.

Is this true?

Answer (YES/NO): NO